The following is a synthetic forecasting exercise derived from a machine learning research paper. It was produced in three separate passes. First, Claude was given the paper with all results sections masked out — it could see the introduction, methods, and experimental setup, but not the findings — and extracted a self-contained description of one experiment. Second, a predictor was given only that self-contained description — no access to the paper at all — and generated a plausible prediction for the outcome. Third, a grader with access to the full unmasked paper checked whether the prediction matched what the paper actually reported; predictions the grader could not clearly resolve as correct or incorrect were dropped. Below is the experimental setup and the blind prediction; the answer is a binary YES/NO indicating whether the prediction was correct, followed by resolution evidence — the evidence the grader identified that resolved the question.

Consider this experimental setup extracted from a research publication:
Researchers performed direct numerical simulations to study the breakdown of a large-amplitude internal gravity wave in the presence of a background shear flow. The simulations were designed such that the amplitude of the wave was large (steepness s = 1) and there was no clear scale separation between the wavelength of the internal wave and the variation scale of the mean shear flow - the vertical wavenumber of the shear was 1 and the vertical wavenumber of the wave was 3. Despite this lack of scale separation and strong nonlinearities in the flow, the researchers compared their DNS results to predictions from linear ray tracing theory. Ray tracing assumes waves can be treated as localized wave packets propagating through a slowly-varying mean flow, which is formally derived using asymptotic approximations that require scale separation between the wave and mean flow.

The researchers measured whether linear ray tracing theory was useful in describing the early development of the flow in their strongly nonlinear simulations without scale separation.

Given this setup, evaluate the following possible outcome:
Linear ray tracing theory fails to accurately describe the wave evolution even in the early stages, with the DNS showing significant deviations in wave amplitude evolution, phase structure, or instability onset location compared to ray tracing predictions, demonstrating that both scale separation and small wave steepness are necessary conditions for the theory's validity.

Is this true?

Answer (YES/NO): NO